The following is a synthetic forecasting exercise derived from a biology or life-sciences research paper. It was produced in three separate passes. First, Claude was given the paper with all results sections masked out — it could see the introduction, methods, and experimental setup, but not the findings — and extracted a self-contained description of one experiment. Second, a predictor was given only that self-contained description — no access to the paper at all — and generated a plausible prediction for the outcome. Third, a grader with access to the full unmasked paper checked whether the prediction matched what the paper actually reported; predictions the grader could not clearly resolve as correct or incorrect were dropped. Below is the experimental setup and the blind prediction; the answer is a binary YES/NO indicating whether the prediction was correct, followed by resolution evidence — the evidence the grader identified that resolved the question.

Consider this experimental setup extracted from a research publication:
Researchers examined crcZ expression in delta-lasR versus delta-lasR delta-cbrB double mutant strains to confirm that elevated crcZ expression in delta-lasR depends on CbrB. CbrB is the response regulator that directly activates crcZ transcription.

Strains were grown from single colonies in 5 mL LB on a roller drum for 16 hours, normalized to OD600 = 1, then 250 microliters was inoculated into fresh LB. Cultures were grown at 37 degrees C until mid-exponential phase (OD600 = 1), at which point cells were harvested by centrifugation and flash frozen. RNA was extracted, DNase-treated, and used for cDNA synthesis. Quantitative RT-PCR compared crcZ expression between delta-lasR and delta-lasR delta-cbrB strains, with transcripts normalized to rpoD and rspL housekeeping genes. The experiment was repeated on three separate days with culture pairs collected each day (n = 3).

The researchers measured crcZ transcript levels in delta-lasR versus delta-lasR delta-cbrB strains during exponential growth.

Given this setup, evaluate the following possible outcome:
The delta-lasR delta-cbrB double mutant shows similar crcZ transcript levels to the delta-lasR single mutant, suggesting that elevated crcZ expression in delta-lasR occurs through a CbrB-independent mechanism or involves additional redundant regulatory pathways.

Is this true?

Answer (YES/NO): NO